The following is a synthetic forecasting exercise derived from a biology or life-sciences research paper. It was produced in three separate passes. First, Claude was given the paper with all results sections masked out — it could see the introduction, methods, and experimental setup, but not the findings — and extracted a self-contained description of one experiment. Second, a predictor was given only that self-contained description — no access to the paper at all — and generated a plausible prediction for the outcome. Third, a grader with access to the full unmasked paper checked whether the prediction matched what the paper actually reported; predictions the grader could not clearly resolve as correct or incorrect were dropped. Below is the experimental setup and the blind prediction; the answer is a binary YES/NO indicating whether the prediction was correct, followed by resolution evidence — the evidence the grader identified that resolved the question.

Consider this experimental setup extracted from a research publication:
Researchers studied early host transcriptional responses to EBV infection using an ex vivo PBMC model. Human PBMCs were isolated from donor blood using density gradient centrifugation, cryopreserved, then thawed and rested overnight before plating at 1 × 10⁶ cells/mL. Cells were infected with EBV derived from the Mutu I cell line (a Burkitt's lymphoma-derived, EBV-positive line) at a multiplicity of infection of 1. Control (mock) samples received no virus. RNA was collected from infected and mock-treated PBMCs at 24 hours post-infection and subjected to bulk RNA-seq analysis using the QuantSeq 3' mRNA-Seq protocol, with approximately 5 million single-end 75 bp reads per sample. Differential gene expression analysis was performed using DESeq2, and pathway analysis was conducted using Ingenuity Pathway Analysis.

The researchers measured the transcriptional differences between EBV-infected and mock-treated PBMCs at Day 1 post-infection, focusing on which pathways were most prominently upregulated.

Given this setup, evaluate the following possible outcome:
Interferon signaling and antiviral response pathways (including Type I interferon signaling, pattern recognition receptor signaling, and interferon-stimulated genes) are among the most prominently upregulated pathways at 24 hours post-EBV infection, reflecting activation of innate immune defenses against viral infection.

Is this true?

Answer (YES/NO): YES